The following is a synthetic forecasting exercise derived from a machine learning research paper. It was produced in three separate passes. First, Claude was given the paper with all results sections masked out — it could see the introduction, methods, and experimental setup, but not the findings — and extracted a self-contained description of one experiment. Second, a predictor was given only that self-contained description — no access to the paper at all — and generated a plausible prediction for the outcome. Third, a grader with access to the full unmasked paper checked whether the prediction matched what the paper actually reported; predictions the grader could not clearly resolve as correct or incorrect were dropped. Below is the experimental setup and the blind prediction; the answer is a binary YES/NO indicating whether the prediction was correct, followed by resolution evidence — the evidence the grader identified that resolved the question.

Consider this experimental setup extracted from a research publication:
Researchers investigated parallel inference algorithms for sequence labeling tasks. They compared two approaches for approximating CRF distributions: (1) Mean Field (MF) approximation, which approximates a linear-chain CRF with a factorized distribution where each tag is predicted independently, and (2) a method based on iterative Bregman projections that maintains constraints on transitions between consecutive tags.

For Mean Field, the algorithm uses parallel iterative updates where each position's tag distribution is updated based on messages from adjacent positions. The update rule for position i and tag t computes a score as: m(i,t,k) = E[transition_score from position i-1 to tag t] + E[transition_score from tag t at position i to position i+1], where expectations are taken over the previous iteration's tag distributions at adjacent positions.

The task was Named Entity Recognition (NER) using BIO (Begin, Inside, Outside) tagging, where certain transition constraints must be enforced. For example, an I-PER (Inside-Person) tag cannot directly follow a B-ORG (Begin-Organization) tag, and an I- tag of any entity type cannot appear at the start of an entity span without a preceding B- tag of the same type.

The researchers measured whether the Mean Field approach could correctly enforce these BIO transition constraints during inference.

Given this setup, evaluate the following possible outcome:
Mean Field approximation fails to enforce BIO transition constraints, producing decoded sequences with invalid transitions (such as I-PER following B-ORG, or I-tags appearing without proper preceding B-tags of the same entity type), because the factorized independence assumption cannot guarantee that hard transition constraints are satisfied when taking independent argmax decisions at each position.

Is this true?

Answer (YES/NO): YES